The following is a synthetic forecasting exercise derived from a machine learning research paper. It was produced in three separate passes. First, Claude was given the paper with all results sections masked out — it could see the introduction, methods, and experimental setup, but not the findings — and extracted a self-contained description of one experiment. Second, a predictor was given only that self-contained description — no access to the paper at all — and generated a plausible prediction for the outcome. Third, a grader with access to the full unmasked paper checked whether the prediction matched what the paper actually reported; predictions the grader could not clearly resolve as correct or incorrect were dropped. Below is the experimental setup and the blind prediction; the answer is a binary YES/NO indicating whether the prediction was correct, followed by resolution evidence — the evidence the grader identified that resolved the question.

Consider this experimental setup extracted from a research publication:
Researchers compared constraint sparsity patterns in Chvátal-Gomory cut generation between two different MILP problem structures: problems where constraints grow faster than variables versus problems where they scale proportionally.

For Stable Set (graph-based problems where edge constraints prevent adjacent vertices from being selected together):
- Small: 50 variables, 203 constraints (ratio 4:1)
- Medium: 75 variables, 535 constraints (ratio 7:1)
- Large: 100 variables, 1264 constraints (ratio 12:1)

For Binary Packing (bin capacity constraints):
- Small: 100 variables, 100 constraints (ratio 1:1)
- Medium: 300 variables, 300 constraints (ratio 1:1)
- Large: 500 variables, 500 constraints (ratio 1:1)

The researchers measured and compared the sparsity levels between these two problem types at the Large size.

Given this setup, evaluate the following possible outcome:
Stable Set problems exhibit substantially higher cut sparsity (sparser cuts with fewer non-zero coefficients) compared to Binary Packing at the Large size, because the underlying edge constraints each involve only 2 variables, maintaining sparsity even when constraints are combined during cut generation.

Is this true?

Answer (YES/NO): NO